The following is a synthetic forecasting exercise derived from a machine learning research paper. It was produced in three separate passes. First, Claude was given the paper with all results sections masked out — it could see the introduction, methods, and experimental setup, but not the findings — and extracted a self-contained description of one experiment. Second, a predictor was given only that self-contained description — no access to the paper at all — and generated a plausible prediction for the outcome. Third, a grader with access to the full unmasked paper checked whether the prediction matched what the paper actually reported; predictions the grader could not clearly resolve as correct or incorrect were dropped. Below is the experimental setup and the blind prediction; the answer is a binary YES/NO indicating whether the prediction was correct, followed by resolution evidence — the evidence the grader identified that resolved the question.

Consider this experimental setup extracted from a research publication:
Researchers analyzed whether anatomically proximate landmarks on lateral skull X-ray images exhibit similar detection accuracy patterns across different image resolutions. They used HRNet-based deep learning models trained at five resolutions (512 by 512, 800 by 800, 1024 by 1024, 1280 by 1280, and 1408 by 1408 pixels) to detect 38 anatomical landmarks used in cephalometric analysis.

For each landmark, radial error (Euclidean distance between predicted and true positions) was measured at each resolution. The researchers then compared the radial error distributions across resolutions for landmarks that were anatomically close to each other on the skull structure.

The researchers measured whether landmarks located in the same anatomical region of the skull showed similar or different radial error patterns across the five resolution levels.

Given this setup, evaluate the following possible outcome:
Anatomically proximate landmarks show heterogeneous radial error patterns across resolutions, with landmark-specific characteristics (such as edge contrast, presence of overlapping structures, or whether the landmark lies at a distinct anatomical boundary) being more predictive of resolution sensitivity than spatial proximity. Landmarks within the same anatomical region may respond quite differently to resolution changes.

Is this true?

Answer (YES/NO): NO